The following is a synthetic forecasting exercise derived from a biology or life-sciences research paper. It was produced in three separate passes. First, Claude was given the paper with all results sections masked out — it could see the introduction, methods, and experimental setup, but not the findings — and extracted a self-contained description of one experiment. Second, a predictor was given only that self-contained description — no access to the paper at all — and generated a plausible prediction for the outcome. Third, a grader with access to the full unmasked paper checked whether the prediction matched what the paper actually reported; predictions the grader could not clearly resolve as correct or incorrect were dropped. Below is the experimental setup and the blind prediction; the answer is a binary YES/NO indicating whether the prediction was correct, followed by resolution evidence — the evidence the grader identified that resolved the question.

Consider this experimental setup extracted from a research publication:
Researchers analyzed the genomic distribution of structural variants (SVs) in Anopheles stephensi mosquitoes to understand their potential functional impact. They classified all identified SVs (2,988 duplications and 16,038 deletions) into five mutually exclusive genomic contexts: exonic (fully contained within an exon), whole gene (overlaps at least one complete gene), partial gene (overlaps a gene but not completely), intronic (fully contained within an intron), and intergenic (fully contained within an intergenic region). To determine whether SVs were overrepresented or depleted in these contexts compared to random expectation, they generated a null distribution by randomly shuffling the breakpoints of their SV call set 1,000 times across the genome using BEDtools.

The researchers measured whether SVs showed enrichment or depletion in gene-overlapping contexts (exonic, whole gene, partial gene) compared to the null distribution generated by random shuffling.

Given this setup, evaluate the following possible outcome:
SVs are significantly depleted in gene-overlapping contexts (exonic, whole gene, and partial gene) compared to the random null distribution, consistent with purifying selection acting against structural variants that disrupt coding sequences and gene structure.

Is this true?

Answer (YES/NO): NO